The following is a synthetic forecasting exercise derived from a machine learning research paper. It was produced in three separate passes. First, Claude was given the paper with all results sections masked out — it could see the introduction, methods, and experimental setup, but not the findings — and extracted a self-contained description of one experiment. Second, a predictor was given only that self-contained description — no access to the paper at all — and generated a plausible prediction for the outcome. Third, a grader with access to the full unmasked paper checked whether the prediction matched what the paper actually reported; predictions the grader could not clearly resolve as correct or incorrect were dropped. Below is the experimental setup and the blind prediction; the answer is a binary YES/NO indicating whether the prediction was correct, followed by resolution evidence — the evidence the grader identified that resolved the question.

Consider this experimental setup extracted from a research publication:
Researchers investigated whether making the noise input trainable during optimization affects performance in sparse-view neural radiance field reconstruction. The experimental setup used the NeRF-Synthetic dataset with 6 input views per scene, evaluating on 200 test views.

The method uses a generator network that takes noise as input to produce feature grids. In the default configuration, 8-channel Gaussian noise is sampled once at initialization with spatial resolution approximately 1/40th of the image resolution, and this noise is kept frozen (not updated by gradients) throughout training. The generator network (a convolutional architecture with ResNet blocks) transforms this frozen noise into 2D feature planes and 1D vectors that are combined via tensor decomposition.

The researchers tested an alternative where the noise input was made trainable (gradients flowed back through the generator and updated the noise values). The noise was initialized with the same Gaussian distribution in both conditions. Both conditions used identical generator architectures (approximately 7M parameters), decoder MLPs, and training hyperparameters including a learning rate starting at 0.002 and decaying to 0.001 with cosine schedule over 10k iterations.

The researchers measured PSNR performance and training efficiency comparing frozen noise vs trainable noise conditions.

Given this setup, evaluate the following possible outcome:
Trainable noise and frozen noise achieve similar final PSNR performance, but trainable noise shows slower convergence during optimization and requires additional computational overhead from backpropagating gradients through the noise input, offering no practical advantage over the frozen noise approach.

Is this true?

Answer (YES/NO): YES